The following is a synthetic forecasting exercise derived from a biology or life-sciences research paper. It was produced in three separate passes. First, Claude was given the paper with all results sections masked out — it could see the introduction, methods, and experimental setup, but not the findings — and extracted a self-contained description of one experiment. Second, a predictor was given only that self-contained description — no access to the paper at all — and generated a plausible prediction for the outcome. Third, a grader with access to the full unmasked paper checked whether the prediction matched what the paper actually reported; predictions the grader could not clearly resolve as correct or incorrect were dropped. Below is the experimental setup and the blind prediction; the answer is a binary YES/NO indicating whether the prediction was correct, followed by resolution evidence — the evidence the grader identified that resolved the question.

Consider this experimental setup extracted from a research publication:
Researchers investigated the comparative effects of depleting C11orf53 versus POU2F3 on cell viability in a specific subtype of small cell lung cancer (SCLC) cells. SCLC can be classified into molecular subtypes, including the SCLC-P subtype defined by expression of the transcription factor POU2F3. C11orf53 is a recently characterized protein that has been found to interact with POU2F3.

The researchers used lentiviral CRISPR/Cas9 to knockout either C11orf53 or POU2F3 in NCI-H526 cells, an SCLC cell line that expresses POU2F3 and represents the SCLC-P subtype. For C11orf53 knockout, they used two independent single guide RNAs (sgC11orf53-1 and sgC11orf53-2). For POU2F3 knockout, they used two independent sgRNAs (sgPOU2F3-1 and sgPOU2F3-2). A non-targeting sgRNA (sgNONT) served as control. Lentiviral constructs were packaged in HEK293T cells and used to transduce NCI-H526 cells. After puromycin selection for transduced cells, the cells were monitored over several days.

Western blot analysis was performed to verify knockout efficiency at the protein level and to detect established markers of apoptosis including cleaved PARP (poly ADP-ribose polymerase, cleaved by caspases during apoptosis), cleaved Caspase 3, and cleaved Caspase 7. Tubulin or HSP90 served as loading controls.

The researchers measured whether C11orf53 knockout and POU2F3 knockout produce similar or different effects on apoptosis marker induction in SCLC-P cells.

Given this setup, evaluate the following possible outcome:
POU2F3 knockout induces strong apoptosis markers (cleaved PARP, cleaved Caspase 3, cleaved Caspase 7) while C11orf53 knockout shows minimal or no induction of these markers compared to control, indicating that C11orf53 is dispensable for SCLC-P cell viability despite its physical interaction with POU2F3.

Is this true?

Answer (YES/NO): NO